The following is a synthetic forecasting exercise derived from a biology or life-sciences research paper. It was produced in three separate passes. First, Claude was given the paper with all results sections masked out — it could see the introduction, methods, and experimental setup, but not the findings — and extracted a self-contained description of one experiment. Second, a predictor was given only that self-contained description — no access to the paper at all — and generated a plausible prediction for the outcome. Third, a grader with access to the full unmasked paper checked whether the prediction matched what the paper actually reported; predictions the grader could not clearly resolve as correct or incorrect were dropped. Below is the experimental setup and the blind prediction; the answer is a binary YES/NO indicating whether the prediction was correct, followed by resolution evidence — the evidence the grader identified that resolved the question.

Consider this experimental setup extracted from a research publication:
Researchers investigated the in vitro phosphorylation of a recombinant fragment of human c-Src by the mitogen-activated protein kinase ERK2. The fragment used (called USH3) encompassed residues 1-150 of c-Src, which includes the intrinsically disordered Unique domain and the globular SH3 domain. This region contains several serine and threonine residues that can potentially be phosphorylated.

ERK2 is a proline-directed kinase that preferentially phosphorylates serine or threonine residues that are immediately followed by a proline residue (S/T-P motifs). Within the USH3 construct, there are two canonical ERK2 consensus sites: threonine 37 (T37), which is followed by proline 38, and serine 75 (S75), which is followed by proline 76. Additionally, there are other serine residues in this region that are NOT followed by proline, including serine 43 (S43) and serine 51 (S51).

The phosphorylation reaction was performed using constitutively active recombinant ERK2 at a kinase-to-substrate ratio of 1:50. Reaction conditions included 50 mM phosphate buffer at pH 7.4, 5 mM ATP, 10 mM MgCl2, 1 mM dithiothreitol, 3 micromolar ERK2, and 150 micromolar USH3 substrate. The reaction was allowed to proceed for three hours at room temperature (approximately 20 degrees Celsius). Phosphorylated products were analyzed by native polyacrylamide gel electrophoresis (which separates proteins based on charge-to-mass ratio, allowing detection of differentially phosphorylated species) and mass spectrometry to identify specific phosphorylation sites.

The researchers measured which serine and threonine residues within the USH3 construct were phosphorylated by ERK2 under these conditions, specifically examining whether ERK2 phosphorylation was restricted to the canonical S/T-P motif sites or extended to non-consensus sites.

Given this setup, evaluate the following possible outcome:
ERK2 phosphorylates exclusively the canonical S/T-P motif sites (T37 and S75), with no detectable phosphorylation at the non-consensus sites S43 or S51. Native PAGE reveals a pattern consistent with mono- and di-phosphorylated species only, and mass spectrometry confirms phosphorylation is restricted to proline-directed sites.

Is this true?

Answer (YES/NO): NO